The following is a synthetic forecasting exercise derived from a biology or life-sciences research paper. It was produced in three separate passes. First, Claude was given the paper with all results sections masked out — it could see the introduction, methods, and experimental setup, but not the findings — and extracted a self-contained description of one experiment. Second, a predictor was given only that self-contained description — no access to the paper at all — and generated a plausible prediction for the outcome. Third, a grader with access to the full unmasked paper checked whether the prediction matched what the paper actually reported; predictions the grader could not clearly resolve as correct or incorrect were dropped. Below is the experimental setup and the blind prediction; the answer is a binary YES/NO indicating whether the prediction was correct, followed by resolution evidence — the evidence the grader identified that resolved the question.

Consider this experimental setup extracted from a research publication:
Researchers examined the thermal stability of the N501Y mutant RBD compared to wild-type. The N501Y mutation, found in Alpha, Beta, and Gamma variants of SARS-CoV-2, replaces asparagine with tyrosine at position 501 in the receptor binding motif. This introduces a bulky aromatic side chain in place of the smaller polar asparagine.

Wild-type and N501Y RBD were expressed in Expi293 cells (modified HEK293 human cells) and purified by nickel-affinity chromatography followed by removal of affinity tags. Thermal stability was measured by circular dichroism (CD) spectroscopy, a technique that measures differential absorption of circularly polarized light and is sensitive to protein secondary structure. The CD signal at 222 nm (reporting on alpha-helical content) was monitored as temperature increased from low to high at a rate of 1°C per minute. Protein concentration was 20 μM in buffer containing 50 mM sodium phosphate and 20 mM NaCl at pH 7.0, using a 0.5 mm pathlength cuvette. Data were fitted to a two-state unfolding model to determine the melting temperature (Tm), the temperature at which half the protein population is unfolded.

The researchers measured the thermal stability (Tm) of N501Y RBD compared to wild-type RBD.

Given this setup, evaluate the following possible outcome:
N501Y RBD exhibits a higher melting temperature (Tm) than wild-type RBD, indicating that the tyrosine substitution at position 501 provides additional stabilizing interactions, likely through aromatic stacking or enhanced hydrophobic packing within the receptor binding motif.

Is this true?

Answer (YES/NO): NO